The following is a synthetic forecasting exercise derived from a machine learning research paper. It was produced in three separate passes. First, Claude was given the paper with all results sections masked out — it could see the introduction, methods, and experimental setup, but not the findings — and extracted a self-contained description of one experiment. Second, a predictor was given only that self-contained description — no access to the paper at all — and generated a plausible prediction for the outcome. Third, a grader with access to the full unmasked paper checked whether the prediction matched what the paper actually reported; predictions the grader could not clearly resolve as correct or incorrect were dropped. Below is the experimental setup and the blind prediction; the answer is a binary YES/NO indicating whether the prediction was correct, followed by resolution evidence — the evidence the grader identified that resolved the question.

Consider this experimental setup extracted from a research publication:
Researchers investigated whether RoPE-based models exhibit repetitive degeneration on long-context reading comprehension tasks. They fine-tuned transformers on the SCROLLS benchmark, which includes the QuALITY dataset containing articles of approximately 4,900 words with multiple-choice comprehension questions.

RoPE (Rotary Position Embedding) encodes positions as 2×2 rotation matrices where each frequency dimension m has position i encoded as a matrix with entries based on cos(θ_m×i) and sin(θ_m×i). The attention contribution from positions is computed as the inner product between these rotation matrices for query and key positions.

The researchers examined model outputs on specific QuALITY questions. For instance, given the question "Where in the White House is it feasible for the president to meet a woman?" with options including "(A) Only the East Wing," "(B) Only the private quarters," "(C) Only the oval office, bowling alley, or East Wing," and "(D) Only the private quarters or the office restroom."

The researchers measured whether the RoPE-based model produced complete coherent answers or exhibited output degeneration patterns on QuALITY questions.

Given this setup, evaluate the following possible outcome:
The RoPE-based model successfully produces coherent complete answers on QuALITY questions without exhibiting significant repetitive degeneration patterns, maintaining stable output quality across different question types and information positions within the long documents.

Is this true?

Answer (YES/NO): NO